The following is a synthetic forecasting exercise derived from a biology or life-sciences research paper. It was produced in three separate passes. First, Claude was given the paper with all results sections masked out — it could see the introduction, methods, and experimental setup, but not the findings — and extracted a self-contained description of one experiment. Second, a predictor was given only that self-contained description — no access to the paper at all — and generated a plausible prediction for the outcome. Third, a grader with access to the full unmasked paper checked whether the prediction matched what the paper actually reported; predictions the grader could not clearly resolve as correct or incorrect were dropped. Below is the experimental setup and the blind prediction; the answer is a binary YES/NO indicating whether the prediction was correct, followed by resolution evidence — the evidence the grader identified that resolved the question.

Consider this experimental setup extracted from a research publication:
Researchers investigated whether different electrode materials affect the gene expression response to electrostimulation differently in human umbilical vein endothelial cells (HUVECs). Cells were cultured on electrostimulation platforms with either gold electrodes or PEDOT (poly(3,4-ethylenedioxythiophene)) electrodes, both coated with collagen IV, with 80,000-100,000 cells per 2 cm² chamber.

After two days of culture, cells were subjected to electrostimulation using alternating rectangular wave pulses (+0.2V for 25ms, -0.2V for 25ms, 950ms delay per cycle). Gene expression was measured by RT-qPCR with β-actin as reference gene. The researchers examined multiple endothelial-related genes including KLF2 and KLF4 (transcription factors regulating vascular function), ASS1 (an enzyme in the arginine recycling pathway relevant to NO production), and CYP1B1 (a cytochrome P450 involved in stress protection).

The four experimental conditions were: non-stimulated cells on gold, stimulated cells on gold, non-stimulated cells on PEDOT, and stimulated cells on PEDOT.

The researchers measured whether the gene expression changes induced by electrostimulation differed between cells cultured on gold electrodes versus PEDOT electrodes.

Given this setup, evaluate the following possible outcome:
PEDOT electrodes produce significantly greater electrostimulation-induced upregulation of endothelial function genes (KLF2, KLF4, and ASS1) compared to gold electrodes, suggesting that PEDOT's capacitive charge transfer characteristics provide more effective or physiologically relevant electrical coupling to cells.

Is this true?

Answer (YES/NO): NO